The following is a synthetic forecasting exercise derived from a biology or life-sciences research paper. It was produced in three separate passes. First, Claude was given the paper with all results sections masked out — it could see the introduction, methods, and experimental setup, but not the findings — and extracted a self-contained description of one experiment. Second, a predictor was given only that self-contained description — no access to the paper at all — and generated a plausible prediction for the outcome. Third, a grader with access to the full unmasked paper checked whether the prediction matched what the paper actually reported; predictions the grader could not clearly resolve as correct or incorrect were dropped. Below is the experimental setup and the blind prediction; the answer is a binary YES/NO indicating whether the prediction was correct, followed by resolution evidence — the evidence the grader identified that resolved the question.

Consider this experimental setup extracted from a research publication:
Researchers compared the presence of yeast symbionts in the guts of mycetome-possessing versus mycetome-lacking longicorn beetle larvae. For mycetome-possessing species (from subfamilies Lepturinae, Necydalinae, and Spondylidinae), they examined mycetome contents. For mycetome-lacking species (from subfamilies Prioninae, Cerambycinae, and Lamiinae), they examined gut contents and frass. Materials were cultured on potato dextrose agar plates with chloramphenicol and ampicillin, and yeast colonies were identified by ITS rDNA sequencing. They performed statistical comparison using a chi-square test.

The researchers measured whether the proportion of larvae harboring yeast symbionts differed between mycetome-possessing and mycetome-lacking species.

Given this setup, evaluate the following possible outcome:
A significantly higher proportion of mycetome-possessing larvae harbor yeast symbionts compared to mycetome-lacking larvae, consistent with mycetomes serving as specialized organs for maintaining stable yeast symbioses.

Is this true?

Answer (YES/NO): YES